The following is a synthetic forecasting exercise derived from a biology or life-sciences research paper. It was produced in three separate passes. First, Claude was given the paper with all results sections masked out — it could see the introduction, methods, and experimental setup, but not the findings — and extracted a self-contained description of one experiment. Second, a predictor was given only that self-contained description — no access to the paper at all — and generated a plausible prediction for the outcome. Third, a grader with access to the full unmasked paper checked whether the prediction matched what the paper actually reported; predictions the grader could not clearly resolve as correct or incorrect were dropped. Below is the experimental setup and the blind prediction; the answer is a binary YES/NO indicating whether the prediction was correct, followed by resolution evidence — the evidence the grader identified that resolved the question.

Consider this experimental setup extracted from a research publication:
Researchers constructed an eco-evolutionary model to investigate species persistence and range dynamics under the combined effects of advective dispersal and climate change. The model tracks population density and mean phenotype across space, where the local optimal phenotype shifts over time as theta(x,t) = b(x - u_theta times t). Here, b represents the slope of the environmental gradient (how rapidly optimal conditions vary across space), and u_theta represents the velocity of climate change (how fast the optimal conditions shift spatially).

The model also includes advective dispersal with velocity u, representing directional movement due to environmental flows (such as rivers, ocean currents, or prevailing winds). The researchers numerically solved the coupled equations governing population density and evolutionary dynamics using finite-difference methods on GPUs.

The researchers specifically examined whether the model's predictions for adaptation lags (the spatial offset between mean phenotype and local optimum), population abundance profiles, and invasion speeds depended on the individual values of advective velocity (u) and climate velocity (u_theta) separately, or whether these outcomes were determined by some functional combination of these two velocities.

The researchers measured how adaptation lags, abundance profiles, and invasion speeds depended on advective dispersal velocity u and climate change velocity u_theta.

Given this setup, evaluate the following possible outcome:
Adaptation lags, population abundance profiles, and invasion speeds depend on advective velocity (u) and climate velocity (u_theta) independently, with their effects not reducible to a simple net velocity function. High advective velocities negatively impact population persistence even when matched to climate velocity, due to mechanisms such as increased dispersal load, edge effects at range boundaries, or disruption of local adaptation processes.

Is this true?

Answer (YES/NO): NO